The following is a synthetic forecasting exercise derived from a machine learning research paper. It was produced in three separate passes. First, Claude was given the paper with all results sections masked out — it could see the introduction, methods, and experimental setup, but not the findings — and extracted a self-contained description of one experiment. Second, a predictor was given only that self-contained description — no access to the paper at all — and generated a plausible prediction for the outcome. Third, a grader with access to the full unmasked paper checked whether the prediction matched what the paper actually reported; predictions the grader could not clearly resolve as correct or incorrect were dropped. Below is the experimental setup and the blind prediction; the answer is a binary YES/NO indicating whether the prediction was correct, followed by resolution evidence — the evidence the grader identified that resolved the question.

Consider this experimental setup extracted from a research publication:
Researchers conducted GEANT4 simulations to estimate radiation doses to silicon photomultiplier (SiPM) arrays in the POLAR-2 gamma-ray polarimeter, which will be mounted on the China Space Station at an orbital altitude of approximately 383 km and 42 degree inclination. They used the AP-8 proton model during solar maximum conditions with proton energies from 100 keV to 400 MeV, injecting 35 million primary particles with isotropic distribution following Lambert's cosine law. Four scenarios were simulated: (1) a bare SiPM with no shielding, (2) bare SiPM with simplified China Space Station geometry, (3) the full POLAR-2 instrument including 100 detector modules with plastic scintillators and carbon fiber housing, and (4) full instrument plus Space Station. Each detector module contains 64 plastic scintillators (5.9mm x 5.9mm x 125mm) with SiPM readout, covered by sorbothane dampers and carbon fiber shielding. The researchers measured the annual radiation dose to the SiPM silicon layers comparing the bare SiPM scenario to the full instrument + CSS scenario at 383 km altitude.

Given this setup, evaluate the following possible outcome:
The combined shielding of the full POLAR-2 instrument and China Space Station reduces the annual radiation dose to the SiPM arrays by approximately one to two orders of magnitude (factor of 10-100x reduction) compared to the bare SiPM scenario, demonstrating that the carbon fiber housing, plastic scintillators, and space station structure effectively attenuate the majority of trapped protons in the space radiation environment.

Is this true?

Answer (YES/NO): YES